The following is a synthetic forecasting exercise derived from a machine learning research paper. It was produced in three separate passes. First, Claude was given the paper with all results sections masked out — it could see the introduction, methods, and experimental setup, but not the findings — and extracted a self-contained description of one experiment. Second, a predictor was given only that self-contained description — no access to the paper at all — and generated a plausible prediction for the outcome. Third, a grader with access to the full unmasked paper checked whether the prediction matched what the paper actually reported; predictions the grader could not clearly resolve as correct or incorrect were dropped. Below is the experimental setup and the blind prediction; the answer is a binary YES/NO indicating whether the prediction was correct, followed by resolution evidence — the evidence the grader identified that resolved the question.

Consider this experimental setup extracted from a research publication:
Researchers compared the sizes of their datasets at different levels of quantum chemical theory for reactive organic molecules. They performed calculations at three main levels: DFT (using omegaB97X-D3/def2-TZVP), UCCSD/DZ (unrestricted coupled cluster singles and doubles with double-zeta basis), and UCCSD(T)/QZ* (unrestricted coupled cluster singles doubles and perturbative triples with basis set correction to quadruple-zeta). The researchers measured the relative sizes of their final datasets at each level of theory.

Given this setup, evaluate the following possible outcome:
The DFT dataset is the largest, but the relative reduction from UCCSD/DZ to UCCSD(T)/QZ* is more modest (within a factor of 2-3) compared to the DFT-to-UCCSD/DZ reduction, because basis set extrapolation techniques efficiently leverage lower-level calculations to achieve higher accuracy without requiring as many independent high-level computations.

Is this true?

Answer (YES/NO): NO